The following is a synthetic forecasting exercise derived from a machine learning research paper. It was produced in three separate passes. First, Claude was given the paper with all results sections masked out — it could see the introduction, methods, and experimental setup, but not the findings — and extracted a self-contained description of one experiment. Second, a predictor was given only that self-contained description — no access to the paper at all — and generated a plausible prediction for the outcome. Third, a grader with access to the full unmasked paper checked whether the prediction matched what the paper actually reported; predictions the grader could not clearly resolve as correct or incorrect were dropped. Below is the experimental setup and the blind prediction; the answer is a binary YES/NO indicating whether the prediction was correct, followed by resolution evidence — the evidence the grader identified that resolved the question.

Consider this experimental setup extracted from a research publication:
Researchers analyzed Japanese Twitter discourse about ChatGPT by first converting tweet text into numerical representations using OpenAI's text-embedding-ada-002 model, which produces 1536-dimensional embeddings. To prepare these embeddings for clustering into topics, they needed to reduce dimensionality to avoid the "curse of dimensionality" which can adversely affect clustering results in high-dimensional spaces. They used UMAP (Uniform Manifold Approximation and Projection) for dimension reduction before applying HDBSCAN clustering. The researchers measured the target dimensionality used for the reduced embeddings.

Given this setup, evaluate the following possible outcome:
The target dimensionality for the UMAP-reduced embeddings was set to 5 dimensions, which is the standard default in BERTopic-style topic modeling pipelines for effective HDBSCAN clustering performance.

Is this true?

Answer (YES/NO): YES